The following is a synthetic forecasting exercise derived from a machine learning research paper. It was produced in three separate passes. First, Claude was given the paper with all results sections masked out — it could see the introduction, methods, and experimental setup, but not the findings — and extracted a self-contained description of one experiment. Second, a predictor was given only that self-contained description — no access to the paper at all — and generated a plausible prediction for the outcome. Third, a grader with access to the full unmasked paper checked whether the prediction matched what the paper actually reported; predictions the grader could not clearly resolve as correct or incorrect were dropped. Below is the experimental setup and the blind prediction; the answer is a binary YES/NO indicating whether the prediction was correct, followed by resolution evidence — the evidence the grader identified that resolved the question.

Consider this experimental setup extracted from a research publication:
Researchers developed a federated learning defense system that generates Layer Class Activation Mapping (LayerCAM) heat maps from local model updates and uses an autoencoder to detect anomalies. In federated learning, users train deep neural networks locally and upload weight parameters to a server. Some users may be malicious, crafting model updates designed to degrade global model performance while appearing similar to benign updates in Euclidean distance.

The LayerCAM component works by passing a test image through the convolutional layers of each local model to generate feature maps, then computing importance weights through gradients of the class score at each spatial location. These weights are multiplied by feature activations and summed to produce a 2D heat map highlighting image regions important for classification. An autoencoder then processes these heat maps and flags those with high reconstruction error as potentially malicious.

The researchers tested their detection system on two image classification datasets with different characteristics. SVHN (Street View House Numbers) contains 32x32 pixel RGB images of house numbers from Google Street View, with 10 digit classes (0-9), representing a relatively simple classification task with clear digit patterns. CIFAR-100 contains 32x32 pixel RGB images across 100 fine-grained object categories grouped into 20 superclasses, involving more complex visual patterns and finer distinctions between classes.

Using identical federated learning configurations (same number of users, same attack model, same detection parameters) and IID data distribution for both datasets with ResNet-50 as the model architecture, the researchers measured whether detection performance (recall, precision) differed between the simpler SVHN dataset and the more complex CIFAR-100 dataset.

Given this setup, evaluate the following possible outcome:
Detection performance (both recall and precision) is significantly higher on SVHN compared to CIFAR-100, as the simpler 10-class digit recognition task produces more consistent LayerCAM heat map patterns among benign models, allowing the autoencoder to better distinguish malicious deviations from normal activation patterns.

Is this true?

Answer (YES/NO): NO